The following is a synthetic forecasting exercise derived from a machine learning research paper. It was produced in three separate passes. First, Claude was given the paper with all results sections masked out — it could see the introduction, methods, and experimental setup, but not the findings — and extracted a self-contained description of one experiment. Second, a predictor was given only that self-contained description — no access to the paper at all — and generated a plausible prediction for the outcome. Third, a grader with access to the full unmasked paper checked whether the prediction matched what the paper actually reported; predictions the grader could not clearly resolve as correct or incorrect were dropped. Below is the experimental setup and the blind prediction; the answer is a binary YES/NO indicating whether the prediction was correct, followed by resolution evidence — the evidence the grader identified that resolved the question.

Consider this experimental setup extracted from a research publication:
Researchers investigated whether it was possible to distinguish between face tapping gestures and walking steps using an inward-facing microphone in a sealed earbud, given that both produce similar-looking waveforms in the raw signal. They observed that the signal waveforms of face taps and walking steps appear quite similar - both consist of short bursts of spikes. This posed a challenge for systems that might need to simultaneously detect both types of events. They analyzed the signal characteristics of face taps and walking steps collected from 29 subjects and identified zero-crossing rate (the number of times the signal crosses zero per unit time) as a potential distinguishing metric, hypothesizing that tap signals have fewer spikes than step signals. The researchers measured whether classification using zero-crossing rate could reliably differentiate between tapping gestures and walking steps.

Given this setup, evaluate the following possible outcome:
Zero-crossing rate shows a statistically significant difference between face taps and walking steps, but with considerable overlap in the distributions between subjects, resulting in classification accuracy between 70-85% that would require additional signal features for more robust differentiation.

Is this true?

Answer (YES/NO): NO